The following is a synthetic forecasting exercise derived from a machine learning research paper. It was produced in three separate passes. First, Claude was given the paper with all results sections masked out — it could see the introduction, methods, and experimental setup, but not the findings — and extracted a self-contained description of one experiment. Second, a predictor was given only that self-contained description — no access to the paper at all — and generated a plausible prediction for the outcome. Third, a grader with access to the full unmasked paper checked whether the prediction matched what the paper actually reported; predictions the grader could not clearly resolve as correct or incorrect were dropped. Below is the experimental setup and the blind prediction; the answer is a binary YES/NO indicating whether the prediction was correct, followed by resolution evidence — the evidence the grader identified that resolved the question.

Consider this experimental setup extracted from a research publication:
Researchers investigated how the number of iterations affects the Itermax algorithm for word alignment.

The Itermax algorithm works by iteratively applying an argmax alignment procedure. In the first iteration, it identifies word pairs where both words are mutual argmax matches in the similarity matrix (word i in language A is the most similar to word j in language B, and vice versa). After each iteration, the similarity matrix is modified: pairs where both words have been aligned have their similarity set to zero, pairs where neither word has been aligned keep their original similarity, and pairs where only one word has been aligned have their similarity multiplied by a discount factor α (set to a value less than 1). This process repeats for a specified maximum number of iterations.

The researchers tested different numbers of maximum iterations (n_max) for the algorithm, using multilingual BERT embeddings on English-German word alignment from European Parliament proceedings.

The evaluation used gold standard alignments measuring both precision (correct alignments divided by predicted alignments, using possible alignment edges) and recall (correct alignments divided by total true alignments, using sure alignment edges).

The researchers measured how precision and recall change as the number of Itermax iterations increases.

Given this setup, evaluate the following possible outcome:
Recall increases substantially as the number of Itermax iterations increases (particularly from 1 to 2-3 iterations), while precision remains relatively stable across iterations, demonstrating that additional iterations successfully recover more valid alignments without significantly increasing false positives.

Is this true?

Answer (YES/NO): NO